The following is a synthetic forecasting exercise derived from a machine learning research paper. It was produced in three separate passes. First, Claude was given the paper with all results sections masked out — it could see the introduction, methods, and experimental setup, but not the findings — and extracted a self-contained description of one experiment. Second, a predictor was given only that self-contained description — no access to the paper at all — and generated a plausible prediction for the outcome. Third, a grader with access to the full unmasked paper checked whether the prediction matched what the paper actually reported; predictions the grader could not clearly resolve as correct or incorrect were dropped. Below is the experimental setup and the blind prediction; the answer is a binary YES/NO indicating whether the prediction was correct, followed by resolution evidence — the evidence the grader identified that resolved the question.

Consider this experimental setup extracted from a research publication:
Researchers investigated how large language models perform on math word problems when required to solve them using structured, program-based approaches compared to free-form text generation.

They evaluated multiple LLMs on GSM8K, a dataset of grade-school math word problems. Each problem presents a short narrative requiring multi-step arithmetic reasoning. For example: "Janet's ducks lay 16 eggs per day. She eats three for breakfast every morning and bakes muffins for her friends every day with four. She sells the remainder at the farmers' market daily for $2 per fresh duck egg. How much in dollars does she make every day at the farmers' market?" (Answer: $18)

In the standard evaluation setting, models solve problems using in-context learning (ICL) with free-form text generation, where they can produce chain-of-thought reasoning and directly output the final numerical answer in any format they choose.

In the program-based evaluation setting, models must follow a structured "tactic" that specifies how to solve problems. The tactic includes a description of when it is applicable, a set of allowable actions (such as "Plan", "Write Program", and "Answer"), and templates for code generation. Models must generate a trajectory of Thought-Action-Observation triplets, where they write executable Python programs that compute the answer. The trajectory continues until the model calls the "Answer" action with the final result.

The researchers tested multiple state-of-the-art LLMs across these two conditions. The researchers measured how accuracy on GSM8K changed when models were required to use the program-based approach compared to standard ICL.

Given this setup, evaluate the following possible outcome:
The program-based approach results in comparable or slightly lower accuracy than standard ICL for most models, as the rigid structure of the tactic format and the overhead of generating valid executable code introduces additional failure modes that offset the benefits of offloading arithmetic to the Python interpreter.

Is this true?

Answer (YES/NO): NO